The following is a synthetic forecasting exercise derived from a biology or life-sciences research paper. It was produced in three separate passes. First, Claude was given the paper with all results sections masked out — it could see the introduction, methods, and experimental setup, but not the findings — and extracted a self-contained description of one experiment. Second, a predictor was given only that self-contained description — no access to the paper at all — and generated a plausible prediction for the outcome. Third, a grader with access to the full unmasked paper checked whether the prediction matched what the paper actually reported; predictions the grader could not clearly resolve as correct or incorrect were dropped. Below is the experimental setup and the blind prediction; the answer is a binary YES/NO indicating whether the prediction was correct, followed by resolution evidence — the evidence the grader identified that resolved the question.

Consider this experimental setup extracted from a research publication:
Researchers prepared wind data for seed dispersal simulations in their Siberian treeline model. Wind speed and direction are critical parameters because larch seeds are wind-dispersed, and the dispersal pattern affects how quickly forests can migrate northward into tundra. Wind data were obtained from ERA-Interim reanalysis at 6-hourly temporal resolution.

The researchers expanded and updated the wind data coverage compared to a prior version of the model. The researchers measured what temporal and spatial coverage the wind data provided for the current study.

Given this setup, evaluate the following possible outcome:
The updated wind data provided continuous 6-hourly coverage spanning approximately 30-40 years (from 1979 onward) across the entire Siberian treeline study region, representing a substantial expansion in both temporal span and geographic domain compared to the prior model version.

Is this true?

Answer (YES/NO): YES